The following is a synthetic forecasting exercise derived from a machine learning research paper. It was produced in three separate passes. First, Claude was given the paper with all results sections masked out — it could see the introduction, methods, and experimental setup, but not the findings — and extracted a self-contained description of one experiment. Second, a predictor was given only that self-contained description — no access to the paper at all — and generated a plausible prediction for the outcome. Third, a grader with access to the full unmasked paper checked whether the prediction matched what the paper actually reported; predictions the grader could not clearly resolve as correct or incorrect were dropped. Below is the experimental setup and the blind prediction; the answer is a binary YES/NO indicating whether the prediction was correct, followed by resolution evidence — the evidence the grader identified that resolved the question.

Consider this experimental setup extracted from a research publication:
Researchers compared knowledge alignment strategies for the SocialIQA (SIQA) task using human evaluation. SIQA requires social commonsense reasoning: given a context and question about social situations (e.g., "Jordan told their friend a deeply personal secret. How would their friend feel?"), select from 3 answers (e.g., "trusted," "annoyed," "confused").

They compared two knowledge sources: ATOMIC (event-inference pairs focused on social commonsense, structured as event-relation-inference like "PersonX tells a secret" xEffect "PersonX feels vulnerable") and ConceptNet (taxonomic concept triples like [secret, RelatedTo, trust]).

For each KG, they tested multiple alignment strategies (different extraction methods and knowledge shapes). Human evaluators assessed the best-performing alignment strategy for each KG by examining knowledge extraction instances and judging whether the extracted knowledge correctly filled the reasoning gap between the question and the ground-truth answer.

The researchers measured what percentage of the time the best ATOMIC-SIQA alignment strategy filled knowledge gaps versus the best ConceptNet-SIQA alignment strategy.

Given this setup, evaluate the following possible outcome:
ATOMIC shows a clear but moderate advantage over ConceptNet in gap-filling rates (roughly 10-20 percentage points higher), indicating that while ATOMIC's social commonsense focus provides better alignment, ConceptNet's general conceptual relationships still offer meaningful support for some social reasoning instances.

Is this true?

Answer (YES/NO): NO